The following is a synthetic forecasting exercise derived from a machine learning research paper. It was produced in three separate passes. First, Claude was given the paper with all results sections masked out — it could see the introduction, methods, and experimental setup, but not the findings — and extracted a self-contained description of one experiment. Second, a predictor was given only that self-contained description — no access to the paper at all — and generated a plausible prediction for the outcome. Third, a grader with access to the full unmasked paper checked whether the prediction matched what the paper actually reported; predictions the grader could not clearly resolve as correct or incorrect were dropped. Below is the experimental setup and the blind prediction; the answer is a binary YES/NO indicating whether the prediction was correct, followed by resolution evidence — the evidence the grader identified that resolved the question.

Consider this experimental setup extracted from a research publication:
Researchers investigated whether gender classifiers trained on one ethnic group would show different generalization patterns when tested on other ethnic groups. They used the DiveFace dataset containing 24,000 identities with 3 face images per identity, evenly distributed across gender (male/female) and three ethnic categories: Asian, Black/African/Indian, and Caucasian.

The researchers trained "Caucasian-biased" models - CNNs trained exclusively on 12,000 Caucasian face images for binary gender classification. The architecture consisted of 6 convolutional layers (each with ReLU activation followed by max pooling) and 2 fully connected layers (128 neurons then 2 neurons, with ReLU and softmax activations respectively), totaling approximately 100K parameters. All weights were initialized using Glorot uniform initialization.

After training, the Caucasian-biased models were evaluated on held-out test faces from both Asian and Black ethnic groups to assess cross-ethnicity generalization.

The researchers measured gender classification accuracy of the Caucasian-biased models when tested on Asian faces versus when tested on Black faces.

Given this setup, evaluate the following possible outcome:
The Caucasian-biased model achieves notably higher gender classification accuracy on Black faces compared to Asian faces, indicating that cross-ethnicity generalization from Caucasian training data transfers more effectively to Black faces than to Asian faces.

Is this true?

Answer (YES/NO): YES